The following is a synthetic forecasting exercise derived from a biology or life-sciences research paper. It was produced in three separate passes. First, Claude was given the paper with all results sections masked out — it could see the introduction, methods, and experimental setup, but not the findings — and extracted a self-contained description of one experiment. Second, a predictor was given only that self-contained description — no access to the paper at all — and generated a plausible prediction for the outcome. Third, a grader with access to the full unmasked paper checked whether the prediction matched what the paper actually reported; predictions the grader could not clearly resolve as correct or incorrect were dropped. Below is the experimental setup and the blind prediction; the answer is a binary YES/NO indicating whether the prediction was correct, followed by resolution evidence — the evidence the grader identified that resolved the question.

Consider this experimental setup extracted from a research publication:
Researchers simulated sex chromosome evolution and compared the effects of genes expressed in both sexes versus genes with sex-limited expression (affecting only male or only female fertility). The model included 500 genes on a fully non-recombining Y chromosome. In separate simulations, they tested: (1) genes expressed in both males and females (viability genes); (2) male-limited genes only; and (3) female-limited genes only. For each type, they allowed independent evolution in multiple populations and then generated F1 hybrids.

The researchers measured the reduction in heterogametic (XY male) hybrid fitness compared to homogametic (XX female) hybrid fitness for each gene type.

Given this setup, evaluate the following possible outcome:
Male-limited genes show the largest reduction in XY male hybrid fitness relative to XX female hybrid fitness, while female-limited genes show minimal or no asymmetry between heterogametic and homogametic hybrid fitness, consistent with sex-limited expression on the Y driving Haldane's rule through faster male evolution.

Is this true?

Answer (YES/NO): NO